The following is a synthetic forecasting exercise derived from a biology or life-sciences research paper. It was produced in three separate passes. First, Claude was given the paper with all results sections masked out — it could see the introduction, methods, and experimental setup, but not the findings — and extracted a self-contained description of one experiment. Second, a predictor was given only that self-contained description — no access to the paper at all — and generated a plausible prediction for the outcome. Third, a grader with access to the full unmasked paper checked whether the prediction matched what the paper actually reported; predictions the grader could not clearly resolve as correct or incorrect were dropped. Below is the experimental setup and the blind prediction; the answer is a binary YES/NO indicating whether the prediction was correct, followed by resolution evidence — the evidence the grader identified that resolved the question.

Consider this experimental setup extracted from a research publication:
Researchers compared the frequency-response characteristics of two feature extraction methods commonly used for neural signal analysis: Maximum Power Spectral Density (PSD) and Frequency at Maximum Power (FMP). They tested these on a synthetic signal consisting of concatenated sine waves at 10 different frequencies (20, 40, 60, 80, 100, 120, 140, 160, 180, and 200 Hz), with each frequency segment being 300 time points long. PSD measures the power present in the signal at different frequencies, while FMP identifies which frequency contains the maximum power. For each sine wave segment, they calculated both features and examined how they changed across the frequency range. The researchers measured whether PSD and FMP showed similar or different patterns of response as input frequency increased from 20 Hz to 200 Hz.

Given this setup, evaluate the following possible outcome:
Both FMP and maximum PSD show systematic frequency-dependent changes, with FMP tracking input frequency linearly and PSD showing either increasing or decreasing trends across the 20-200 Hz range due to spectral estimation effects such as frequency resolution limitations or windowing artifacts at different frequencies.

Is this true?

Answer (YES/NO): NO